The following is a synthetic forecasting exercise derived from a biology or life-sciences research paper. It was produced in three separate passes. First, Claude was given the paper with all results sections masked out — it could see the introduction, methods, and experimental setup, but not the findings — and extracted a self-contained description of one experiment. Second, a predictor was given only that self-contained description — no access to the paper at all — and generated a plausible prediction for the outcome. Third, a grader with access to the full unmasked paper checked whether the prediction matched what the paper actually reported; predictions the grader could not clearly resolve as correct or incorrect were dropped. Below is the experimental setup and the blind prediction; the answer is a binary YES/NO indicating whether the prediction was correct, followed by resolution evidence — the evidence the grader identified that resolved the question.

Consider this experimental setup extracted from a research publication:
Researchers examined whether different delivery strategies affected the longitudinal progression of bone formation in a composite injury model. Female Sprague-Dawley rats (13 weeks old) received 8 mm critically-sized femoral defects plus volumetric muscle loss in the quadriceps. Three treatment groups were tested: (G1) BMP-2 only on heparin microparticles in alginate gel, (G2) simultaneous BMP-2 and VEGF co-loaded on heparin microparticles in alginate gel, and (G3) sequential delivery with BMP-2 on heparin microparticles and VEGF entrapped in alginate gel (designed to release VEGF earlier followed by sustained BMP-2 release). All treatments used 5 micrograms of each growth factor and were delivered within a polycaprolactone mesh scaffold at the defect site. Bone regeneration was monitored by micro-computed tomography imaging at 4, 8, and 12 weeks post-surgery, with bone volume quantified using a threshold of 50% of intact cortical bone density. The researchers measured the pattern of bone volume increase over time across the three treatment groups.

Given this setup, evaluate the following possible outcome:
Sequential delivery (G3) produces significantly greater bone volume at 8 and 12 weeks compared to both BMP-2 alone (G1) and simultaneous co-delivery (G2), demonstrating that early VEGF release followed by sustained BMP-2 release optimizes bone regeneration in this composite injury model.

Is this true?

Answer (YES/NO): NO